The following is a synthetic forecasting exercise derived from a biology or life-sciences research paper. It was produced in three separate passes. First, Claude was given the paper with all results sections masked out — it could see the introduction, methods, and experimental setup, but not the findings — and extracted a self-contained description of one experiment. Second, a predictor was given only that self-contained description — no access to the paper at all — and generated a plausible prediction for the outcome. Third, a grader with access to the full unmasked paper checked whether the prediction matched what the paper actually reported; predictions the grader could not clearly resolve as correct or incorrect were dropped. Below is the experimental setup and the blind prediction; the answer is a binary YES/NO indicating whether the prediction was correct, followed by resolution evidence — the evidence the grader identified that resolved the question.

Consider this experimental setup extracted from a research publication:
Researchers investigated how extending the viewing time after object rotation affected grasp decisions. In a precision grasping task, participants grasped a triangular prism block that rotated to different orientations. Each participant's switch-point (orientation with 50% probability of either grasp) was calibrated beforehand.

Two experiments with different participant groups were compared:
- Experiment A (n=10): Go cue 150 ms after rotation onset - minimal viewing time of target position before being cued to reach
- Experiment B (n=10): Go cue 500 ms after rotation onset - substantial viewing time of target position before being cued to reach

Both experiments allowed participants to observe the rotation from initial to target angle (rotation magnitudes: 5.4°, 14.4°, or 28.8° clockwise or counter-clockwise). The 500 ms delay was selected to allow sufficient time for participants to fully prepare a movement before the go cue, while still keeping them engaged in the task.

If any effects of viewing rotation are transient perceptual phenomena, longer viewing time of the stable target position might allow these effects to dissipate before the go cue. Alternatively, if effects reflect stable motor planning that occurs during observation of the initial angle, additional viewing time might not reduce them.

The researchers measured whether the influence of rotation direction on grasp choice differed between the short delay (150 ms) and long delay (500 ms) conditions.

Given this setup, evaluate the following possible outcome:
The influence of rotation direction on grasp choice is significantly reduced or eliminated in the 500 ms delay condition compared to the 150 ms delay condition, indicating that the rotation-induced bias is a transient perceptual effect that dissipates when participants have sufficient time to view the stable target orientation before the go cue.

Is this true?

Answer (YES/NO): NO